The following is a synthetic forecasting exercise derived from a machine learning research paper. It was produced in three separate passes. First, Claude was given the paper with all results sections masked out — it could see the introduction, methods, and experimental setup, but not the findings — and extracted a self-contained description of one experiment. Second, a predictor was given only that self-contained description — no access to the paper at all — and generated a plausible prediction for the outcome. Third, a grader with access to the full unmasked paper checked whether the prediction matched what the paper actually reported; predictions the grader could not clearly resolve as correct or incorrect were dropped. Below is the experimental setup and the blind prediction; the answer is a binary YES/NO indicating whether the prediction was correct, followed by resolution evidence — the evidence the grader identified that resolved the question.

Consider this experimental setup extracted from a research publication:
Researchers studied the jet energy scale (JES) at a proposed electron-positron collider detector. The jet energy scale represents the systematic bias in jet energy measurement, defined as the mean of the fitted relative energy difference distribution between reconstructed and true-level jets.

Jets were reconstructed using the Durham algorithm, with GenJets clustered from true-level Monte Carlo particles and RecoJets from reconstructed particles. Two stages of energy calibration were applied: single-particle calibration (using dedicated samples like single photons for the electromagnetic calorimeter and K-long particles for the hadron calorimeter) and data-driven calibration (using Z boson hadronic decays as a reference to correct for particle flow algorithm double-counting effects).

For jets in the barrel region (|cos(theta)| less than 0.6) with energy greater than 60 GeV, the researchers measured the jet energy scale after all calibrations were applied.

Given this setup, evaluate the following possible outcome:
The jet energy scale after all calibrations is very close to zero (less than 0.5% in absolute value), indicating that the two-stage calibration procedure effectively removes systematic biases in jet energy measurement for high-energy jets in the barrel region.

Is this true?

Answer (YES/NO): YES